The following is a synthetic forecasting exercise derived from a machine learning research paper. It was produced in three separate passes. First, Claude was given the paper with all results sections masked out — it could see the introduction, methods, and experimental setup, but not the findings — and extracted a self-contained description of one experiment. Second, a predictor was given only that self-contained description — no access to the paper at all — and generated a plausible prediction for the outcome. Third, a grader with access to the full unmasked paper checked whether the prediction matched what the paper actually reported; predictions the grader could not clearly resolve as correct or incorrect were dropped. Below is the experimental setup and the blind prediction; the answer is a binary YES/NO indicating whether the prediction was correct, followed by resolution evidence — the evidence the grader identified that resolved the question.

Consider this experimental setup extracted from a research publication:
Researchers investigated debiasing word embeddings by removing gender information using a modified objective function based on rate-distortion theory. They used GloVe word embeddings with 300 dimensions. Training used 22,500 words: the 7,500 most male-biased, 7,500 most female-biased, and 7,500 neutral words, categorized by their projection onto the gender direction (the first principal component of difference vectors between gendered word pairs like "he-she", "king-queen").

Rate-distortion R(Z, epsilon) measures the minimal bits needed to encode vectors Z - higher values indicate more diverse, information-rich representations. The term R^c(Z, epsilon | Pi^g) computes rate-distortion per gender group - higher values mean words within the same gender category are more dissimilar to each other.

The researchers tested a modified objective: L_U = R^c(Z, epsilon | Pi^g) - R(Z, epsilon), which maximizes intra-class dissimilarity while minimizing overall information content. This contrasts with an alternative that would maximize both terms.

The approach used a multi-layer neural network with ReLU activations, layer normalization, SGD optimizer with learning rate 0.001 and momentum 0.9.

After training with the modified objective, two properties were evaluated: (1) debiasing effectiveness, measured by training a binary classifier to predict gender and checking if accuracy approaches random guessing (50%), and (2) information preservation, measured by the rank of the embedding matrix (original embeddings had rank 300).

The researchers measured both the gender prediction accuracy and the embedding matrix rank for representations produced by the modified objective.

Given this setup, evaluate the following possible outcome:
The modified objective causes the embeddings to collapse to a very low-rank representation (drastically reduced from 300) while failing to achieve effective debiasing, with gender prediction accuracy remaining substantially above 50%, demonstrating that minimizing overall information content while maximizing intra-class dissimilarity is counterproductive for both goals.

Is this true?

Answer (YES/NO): NO